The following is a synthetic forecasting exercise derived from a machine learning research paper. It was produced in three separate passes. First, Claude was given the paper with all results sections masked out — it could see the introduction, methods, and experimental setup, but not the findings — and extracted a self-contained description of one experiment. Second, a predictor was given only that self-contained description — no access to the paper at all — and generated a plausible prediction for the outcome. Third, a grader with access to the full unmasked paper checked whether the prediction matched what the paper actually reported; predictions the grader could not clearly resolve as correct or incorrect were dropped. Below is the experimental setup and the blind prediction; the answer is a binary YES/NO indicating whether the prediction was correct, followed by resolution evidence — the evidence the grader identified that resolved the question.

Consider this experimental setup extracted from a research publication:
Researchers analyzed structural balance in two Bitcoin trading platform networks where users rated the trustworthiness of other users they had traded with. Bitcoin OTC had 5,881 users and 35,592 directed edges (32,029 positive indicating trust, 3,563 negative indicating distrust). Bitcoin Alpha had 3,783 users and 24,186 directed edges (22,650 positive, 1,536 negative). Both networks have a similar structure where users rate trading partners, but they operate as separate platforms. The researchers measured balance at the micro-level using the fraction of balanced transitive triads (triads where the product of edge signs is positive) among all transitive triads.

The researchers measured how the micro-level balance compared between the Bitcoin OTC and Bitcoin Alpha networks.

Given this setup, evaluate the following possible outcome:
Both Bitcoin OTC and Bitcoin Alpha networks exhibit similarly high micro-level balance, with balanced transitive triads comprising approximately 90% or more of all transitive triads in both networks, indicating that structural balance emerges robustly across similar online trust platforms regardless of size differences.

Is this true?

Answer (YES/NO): NO